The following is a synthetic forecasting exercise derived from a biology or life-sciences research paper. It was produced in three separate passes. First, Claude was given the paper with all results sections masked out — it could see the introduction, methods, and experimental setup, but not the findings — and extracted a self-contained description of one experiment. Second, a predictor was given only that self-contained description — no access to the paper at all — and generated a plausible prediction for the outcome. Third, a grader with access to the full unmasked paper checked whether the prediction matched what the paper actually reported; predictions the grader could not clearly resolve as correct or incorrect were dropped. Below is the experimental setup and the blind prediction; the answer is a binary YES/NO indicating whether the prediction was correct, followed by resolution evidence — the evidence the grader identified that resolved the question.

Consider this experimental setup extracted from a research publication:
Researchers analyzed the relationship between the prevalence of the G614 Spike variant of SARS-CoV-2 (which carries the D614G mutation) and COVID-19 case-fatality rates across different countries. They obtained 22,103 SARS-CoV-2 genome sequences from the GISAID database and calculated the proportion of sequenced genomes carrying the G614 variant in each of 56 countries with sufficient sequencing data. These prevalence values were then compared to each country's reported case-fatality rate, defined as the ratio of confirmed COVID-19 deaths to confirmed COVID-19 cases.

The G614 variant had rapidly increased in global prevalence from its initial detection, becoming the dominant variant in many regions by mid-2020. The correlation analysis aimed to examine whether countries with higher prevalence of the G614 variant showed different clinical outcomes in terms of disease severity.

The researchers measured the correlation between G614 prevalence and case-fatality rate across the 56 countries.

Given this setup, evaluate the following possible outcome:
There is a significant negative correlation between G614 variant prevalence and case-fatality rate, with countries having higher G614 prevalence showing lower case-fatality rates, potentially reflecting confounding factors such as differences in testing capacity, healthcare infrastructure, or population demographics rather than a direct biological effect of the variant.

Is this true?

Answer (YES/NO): NO